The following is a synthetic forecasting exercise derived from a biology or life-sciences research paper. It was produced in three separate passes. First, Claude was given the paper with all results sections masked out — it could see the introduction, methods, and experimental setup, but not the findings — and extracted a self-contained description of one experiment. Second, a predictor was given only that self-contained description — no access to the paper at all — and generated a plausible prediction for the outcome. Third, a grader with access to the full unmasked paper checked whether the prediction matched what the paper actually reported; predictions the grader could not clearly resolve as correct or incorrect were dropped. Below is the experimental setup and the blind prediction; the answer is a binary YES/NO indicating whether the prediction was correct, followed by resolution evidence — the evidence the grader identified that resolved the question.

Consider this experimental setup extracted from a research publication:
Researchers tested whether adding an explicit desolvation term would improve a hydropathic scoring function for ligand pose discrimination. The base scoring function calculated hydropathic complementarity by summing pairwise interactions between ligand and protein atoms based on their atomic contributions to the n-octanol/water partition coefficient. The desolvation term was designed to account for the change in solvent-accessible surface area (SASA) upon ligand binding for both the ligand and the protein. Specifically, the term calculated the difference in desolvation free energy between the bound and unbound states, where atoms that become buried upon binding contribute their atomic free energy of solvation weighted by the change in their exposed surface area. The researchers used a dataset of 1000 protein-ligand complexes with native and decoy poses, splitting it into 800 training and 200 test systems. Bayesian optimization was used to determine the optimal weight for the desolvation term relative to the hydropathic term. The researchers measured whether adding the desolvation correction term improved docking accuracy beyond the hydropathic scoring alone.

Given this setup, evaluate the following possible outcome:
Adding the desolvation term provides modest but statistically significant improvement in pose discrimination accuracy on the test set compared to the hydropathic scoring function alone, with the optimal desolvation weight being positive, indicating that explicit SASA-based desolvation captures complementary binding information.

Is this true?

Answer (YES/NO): NO